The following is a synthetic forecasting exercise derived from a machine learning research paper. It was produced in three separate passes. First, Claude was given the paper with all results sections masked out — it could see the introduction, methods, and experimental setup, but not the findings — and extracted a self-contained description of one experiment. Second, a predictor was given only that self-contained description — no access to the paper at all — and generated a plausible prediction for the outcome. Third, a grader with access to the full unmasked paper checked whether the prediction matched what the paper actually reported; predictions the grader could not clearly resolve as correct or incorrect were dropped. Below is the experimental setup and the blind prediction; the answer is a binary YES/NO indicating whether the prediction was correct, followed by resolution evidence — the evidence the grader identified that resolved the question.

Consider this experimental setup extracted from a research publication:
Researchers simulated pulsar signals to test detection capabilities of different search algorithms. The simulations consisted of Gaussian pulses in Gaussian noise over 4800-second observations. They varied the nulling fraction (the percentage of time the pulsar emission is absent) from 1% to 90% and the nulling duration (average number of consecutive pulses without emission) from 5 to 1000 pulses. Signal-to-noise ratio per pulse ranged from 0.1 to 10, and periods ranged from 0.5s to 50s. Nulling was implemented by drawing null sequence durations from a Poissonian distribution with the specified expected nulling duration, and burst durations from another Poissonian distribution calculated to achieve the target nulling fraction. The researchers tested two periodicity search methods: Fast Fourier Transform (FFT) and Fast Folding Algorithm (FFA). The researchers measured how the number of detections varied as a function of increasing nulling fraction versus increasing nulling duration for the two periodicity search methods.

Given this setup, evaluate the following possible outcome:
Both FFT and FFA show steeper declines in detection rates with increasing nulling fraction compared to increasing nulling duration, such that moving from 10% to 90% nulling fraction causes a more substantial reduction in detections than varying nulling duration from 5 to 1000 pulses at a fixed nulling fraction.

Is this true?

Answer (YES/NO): YES